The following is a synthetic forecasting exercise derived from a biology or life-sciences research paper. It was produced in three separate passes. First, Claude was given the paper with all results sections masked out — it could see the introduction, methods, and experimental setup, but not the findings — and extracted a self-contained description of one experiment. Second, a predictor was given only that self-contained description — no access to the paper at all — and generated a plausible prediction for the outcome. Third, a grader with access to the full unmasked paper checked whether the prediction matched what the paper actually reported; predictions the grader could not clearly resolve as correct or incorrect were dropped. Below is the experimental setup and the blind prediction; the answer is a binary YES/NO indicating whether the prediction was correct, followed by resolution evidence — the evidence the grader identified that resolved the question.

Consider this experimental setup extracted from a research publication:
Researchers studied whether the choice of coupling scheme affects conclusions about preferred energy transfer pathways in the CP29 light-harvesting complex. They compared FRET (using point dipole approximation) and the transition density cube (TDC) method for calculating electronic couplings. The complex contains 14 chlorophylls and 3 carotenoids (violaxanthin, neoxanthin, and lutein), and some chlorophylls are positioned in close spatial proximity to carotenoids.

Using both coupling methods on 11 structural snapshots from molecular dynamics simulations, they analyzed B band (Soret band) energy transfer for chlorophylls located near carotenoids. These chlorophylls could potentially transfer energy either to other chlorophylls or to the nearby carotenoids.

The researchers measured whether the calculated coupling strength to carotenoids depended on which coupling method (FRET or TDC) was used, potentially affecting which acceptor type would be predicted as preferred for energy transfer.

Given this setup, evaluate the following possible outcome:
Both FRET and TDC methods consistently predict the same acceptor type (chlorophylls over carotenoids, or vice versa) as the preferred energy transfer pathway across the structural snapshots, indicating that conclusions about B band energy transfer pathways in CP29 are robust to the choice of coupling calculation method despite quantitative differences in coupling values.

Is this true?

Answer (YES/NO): NO